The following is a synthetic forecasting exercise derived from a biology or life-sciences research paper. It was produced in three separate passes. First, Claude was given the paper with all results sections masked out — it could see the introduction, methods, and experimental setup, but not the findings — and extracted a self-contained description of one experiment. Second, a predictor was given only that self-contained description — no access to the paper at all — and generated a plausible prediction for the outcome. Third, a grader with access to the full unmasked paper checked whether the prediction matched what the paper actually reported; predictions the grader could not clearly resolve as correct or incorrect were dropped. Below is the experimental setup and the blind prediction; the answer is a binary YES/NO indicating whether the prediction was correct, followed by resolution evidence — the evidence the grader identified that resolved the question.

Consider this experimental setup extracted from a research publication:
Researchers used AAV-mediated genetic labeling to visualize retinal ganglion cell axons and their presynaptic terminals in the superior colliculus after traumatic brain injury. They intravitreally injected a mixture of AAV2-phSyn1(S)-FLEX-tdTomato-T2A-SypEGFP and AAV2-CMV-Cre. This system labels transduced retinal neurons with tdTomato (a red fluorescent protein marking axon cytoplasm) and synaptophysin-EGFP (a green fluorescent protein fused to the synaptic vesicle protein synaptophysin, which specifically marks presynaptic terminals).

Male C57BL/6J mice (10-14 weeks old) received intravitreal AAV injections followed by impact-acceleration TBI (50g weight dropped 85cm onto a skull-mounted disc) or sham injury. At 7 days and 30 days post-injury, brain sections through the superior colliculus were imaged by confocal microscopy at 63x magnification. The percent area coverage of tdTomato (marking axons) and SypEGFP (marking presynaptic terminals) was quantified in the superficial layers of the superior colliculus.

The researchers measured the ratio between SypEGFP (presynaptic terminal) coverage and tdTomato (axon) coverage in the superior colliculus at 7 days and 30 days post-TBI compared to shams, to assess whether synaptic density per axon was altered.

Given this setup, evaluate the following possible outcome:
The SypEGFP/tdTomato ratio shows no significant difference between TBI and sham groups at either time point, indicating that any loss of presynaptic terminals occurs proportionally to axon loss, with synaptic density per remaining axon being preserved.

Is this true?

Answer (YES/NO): YES